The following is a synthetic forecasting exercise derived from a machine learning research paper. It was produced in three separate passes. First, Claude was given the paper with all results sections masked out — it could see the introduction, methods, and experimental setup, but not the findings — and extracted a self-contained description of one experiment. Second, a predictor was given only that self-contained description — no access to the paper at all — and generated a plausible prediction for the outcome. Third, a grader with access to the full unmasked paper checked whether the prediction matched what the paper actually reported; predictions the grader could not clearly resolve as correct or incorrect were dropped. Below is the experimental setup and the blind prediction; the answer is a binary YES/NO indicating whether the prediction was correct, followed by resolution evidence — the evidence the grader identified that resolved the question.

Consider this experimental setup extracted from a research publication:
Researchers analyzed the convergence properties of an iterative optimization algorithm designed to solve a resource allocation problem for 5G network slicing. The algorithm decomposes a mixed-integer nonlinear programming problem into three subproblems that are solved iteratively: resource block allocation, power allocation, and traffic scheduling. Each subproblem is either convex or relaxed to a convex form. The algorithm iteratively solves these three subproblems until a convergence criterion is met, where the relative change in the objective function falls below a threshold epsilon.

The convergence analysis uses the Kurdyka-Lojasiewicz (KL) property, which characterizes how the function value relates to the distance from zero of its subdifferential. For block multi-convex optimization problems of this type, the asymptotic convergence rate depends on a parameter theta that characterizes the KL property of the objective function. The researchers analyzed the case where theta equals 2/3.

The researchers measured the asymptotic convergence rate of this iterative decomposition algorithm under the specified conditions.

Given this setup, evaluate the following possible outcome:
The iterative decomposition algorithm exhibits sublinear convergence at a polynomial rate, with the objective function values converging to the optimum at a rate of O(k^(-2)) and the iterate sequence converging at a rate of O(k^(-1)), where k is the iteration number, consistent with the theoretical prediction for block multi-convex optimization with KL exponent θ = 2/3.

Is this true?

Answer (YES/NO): NO